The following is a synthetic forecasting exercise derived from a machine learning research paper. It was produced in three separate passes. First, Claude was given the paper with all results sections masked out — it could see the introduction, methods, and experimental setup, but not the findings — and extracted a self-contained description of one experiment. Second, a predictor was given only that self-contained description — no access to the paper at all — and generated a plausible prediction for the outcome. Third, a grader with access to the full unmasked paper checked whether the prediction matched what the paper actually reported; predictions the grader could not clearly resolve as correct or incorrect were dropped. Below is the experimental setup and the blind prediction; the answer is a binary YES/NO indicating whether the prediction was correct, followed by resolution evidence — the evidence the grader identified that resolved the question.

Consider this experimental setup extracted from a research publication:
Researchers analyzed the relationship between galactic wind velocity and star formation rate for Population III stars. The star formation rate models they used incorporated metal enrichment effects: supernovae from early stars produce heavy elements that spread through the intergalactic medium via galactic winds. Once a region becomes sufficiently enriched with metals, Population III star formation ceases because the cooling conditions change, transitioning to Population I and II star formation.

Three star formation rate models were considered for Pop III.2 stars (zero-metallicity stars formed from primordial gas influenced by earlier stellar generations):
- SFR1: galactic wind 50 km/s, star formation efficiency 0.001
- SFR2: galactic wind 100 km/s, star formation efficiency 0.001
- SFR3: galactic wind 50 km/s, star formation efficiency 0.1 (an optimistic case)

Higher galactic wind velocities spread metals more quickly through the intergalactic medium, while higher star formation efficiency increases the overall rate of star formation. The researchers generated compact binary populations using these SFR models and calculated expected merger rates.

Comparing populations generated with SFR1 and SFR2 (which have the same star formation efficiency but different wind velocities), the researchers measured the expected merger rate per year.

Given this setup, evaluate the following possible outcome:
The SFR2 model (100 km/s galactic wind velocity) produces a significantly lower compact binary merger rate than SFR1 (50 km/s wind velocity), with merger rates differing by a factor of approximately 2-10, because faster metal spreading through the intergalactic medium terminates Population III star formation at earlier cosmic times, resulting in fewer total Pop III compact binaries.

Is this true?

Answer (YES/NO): NO